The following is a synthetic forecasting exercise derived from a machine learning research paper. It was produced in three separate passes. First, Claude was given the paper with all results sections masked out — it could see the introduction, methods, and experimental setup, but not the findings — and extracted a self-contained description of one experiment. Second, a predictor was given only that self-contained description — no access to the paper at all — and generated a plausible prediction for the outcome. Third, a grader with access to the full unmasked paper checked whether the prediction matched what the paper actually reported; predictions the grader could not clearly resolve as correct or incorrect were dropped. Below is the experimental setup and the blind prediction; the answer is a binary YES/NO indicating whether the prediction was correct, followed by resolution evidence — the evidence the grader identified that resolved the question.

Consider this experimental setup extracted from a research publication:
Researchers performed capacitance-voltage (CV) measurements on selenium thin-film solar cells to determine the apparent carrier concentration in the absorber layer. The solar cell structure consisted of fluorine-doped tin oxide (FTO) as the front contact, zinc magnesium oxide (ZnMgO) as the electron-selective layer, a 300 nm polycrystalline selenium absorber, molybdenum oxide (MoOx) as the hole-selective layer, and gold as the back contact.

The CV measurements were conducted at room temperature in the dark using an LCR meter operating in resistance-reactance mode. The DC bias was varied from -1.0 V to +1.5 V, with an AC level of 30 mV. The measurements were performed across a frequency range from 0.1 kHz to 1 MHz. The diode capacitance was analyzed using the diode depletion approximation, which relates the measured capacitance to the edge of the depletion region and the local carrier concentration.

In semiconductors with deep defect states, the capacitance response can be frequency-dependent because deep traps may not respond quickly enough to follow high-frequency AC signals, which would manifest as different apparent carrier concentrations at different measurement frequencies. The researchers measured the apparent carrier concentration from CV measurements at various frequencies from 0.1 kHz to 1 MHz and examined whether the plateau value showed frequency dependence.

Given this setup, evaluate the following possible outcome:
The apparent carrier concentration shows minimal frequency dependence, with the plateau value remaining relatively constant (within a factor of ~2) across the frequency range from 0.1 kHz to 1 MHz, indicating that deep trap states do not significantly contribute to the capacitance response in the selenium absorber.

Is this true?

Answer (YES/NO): YES